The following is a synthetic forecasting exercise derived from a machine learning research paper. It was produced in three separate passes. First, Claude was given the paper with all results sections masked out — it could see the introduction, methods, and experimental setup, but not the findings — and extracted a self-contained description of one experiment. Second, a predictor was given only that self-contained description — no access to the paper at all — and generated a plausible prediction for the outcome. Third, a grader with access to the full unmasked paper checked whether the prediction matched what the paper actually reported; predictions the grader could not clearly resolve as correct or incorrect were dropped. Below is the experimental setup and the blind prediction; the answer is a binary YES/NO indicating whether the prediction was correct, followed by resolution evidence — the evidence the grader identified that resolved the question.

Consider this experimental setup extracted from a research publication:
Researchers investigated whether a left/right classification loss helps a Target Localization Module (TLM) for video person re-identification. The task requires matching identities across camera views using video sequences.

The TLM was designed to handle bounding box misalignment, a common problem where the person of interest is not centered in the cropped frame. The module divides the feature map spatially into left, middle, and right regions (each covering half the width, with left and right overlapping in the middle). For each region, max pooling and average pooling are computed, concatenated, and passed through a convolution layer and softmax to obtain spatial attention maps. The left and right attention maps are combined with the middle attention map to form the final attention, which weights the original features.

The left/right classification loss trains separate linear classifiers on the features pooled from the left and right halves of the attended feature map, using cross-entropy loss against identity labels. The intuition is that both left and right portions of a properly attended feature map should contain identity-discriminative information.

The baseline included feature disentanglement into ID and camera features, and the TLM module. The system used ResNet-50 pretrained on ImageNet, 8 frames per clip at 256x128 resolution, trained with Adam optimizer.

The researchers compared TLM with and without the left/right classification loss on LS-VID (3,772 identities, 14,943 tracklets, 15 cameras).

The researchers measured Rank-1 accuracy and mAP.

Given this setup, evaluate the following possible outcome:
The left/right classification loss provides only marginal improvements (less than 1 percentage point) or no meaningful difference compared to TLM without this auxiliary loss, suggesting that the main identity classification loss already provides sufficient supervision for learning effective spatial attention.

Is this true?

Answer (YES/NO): YES